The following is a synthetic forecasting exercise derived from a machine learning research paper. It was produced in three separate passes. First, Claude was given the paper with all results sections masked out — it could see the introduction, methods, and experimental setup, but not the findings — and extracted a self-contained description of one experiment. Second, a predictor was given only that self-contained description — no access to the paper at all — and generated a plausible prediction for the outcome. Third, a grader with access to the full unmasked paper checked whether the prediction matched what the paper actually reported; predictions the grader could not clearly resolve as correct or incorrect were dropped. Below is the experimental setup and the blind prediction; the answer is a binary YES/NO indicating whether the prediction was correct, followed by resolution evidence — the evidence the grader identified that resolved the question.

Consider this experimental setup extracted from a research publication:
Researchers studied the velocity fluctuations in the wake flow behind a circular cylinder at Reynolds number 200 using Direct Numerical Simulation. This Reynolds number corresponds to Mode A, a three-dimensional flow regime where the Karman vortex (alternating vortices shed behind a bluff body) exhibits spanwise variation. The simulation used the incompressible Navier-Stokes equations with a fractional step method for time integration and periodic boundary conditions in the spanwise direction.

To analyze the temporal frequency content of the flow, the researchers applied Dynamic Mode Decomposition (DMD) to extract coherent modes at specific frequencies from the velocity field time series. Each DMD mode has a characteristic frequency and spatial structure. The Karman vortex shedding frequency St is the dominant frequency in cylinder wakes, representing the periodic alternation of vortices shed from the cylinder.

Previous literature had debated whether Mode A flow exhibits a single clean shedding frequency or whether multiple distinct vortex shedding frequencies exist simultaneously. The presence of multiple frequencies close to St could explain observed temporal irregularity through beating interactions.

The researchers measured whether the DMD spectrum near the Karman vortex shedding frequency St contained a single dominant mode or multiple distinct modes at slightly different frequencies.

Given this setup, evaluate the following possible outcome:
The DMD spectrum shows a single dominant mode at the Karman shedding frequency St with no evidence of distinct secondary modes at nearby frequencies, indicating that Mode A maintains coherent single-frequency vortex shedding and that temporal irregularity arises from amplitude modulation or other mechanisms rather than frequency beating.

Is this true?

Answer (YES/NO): NO